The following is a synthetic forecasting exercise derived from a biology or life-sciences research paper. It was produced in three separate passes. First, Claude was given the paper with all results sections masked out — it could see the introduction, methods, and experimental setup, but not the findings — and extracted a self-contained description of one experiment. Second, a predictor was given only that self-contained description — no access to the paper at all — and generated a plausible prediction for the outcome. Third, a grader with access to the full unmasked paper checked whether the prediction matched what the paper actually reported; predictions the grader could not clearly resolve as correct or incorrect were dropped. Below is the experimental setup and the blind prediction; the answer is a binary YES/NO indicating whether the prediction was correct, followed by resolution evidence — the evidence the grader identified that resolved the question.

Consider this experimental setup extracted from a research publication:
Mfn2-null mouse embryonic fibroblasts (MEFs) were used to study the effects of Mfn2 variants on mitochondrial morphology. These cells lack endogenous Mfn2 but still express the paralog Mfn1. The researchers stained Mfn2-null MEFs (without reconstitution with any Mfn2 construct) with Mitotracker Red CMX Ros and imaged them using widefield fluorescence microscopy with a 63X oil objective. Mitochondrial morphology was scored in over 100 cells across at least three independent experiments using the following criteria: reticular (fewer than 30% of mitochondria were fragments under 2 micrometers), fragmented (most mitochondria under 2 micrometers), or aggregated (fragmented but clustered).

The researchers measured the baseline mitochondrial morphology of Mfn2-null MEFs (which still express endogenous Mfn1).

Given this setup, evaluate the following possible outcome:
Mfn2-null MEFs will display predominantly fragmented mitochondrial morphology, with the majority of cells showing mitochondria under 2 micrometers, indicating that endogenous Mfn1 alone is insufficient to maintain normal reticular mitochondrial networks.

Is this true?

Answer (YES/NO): YES